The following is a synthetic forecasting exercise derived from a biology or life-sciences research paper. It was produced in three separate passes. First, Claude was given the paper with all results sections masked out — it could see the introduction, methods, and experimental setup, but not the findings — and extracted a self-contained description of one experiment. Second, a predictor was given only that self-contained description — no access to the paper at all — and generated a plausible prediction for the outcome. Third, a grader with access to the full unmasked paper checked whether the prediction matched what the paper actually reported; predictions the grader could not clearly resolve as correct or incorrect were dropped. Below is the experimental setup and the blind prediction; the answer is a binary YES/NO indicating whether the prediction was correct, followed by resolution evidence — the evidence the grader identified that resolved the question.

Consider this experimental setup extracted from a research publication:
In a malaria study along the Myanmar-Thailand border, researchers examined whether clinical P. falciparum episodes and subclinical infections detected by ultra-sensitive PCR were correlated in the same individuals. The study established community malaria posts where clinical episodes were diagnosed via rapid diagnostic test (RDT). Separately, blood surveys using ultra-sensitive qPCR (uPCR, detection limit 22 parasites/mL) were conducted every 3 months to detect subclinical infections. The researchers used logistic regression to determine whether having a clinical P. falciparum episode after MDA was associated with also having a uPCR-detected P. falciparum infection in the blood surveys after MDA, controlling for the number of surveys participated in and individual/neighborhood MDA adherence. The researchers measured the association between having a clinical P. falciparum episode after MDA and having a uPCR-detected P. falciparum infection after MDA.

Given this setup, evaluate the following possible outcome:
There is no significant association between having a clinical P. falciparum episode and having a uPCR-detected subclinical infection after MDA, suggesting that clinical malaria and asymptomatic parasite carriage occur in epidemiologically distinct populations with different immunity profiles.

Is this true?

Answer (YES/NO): NO